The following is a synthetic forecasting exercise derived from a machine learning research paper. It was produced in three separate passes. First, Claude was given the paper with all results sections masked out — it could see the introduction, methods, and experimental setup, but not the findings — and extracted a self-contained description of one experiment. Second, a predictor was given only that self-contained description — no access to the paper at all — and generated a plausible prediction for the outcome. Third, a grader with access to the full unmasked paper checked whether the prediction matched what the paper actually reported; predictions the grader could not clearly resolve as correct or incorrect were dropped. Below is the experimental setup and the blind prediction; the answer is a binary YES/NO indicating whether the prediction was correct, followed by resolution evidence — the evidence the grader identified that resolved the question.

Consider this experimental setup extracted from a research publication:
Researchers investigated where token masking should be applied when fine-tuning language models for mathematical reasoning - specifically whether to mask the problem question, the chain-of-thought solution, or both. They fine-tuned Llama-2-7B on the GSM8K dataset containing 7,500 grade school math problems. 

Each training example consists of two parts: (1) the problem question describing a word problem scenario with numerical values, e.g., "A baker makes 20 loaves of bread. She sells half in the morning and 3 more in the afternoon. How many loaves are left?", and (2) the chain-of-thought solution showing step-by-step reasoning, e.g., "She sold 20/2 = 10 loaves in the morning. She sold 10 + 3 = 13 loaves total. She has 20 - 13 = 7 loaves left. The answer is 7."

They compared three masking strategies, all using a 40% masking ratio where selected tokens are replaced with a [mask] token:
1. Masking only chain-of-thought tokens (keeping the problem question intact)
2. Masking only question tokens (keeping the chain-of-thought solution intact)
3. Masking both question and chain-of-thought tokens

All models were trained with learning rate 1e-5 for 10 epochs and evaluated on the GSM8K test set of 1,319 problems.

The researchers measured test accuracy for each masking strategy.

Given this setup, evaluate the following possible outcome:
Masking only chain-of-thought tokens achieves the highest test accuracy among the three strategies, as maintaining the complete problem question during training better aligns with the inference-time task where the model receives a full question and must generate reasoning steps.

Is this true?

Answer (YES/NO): YES